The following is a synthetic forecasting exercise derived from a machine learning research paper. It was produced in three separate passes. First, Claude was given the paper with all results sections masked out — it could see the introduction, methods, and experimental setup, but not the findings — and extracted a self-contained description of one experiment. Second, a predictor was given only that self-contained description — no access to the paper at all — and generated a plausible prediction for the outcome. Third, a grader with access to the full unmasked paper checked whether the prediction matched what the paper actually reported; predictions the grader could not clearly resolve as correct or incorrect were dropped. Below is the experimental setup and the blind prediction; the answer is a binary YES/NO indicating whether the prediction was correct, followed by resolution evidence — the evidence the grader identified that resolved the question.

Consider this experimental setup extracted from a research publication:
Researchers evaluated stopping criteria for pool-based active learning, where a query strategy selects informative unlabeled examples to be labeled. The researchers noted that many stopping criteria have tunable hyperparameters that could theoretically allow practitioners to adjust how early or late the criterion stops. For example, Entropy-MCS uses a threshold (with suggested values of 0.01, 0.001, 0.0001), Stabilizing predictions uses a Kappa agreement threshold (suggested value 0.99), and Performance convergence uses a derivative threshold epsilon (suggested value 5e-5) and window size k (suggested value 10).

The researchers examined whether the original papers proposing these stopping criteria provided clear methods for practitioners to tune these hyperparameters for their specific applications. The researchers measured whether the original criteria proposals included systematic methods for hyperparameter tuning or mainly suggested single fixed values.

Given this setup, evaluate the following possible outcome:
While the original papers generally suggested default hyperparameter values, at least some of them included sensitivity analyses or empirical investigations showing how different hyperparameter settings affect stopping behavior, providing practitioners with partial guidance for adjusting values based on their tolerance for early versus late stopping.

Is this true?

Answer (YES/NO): NO